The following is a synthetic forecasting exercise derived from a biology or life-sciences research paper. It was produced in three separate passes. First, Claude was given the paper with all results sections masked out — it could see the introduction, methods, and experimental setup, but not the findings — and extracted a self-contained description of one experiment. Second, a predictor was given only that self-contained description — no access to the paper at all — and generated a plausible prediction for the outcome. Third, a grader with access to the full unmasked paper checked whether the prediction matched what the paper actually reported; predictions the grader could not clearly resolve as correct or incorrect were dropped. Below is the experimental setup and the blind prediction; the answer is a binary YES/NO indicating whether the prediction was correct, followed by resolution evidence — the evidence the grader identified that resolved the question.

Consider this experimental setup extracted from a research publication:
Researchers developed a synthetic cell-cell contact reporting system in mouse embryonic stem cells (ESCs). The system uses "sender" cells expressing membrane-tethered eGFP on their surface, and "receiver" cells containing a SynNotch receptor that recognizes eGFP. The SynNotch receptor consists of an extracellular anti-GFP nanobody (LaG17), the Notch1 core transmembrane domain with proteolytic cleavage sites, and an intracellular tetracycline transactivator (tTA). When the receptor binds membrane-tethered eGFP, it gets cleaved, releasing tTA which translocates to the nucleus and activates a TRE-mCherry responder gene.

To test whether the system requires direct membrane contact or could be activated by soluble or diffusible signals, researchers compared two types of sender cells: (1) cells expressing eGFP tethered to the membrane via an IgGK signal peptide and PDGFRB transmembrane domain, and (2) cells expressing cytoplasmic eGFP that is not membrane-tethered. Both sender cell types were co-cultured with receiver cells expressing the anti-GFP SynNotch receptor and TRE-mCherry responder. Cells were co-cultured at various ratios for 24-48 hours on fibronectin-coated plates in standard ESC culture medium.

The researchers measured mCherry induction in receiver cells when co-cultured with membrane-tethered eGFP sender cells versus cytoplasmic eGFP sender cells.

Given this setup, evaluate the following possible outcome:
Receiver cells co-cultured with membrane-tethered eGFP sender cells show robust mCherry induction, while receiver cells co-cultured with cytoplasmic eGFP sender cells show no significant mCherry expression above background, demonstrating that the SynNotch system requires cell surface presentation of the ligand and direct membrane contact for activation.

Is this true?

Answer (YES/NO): YES